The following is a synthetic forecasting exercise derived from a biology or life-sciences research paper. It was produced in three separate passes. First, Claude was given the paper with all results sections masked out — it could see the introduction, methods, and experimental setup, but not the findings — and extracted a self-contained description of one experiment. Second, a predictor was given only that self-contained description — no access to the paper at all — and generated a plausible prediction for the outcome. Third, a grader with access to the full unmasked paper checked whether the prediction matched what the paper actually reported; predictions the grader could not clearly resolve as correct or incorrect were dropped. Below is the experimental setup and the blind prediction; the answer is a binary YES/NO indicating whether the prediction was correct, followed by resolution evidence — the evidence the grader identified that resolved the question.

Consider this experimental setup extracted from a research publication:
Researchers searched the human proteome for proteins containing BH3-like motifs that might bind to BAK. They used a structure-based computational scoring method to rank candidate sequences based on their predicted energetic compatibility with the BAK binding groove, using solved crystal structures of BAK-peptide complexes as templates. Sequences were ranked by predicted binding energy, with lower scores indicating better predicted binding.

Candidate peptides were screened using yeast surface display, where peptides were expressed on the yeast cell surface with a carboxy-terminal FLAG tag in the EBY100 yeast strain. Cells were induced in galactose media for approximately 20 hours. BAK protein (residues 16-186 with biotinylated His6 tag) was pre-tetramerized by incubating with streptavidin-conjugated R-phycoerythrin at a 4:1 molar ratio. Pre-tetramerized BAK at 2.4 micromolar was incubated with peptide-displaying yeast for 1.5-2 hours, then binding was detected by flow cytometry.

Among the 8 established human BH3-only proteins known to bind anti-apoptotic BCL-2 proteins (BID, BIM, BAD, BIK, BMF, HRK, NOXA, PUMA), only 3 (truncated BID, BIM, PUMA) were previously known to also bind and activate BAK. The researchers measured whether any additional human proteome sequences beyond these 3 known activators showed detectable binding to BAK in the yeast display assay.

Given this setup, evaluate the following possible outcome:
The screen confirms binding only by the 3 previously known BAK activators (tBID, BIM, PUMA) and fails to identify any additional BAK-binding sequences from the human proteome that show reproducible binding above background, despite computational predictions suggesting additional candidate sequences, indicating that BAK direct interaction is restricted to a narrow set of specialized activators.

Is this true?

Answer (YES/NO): NO